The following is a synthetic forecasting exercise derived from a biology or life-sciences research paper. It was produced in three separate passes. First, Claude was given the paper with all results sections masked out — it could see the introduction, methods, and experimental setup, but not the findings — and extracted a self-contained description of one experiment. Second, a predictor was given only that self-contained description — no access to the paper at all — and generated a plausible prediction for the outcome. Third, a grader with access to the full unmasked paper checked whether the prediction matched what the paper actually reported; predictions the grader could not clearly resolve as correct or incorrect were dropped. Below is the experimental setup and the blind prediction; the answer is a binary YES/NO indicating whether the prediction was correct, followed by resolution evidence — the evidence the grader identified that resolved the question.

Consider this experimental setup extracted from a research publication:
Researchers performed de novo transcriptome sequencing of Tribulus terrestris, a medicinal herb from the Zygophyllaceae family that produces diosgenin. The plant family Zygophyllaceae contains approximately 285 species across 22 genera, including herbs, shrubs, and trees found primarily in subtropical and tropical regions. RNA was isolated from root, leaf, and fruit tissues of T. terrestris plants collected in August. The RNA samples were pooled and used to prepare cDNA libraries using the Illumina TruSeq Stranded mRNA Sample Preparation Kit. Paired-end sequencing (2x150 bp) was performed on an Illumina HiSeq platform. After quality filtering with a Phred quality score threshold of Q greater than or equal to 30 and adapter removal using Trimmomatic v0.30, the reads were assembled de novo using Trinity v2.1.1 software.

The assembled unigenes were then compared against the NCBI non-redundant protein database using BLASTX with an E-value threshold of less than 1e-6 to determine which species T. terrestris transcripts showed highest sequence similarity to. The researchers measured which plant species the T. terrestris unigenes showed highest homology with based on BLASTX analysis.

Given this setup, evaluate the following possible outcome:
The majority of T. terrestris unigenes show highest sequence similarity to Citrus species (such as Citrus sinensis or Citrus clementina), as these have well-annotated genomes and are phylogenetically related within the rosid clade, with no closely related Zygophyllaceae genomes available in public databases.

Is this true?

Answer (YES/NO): NO